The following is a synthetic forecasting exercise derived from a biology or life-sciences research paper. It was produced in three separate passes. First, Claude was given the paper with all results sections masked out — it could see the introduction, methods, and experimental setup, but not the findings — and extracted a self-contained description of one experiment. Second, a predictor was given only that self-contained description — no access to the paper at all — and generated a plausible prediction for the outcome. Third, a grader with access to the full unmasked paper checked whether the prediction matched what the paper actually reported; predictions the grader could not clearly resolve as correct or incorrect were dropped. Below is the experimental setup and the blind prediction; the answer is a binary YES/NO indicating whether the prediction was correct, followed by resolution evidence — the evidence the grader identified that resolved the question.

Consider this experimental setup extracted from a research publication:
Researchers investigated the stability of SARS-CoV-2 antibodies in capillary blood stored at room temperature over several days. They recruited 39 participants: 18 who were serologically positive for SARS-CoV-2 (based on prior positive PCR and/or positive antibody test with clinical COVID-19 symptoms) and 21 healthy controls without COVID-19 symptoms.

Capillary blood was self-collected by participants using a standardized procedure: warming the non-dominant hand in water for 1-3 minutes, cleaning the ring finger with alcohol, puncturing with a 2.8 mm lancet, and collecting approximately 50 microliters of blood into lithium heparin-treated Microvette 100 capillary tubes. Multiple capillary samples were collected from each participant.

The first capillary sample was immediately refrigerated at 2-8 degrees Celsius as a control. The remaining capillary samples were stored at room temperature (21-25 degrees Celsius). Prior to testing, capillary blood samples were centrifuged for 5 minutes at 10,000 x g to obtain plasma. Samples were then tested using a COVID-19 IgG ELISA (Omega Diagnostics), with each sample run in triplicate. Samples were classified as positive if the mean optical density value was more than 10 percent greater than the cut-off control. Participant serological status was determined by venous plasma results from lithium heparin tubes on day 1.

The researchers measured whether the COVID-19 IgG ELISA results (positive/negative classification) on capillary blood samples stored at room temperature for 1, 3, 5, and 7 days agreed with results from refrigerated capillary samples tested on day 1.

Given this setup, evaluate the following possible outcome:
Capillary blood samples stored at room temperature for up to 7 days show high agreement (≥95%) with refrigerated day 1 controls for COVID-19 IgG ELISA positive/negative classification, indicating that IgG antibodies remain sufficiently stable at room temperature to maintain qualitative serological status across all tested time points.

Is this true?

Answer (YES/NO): NO